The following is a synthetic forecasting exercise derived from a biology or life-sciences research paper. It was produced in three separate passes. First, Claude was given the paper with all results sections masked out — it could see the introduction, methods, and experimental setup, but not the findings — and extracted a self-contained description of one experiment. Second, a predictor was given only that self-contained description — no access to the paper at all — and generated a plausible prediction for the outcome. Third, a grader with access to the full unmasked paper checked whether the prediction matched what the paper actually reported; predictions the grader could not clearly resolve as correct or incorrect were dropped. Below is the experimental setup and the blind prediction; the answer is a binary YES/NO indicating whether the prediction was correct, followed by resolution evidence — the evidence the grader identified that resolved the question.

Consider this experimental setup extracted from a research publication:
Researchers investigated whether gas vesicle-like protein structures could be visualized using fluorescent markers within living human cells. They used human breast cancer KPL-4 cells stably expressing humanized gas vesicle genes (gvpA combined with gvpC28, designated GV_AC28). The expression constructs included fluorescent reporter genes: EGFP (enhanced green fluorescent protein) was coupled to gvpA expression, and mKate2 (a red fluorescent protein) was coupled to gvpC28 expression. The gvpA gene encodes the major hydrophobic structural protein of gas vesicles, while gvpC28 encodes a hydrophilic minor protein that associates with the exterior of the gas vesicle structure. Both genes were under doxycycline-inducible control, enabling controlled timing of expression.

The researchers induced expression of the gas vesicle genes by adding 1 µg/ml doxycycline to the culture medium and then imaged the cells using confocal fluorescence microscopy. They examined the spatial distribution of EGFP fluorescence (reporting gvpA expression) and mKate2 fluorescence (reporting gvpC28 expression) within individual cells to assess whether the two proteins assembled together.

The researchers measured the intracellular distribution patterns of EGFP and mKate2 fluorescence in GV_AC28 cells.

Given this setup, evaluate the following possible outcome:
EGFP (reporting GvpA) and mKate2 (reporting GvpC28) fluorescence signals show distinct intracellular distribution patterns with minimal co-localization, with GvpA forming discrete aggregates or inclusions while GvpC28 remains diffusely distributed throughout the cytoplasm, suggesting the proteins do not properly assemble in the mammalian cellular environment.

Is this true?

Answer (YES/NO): NO